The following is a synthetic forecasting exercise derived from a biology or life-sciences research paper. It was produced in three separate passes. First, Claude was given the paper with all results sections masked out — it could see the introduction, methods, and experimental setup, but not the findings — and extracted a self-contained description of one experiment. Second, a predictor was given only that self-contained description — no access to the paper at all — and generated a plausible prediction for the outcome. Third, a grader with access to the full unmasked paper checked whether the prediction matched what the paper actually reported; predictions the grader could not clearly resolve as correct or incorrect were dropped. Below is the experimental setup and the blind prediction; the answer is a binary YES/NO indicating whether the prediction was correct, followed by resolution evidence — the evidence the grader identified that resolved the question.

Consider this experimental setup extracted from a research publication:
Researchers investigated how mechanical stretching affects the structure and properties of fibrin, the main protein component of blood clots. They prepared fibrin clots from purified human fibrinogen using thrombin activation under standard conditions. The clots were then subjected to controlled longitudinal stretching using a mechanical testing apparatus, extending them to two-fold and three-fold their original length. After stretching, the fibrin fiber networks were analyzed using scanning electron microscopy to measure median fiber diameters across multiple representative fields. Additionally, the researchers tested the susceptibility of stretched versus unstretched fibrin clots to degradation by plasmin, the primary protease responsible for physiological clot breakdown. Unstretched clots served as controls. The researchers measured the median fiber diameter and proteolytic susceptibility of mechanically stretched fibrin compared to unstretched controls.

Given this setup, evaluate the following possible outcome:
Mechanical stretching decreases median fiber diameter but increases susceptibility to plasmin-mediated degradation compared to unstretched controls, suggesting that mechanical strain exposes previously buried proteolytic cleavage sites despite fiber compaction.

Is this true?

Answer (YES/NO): NO